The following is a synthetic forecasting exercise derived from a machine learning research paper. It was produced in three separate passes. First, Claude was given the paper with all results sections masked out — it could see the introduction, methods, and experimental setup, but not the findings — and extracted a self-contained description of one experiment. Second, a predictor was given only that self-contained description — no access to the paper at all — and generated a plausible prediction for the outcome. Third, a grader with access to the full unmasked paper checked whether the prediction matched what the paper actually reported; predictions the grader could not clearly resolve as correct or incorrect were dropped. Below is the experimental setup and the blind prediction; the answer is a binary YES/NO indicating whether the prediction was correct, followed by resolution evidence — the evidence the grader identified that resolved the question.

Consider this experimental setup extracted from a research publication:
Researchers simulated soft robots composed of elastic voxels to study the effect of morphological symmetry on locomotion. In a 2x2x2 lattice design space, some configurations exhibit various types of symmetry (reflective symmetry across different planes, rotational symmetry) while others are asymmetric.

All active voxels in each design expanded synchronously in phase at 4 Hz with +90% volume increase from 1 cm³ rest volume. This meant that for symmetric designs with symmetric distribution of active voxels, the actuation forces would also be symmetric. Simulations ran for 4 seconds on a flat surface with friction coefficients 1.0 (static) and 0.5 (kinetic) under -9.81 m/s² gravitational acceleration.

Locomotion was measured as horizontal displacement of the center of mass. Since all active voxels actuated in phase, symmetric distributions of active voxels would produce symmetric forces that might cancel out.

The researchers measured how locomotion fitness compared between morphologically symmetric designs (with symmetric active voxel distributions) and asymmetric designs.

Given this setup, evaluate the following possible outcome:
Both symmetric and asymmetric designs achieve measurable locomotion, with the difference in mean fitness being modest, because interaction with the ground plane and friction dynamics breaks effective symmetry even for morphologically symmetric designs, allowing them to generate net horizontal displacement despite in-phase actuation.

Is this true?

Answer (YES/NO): NO